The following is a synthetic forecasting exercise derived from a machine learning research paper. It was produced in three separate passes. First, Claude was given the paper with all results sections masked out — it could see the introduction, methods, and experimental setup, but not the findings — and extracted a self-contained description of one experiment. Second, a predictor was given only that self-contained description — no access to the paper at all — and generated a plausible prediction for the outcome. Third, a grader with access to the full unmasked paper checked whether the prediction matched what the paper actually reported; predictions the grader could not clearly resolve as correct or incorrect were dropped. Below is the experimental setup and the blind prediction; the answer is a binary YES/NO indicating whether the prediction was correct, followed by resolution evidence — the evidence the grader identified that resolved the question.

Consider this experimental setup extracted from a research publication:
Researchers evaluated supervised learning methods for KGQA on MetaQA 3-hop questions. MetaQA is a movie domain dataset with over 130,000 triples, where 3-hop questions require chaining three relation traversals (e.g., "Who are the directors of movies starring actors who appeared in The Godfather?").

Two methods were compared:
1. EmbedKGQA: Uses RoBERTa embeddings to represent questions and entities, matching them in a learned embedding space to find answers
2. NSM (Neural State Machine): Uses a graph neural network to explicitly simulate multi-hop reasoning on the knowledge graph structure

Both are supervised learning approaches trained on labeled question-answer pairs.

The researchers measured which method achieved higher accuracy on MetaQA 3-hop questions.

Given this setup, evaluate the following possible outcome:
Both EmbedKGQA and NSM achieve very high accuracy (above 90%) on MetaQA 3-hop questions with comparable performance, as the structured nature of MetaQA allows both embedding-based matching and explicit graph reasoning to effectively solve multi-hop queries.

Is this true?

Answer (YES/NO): NO